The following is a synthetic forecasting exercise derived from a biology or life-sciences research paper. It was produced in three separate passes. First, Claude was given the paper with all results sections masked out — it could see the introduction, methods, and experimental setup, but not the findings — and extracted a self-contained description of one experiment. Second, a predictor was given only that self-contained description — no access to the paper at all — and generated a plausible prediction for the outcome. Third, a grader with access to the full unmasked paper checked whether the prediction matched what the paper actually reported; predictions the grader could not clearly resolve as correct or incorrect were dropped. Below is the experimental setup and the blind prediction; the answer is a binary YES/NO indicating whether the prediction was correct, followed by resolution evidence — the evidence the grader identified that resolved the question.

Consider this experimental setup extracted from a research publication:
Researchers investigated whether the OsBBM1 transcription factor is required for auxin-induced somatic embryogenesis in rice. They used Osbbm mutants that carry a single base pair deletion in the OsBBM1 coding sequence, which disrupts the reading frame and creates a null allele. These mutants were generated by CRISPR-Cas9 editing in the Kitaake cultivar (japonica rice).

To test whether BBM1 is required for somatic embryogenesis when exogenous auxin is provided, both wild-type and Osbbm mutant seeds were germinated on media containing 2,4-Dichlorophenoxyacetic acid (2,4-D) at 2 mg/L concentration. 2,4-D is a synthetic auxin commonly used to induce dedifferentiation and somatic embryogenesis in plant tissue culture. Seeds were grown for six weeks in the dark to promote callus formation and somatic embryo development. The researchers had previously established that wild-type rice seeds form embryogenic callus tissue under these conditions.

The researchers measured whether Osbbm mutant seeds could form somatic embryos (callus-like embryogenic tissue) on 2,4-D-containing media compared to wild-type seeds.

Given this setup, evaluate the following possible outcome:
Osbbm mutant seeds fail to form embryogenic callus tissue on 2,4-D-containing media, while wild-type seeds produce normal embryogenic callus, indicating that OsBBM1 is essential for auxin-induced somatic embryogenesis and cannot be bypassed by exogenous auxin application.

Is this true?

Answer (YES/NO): NO